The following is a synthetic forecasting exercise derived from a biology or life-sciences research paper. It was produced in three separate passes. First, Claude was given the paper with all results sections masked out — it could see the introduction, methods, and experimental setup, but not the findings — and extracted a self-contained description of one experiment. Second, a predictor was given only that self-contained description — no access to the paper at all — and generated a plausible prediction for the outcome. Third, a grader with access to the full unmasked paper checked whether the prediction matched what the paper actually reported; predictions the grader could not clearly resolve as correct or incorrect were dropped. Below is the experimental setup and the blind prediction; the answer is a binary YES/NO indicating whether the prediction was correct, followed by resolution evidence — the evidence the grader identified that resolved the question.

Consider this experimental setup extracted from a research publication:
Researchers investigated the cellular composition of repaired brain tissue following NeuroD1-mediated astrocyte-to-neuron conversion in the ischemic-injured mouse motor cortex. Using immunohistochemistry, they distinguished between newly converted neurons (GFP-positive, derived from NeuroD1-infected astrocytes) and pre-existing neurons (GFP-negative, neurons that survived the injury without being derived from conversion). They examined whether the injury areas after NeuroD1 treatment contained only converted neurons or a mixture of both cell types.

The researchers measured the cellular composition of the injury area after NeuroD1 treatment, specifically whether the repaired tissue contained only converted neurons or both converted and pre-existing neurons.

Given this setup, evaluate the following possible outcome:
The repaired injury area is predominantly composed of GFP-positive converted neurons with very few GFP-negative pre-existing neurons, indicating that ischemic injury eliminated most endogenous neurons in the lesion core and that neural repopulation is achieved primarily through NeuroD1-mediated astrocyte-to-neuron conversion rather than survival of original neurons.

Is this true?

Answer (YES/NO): NO